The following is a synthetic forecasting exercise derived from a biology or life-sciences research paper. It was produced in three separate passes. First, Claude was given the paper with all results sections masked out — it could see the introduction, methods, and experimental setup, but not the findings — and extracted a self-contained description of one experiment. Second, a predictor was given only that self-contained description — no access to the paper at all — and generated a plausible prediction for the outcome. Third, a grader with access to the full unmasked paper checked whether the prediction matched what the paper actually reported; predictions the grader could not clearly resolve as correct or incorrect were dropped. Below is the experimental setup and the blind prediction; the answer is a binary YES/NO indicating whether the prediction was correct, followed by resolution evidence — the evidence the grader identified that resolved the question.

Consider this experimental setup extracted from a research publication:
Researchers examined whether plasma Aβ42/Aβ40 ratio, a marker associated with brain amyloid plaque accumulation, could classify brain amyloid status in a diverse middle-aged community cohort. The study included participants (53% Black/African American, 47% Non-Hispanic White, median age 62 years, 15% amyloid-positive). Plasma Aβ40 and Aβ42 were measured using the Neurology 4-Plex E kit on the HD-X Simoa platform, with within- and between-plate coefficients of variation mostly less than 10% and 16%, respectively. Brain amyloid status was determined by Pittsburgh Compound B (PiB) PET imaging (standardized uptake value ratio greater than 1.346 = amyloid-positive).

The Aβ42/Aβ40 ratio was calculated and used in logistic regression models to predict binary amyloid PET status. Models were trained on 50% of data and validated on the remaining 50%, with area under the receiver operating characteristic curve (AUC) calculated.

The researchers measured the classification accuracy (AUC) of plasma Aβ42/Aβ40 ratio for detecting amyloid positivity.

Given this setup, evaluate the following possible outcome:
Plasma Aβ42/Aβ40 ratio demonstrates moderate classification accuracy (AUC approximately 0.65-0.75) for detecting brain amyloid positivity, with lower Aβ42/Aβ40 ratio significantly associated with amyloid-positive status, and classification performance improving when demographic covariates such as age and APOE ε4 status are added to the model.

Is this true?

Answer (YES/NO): NO